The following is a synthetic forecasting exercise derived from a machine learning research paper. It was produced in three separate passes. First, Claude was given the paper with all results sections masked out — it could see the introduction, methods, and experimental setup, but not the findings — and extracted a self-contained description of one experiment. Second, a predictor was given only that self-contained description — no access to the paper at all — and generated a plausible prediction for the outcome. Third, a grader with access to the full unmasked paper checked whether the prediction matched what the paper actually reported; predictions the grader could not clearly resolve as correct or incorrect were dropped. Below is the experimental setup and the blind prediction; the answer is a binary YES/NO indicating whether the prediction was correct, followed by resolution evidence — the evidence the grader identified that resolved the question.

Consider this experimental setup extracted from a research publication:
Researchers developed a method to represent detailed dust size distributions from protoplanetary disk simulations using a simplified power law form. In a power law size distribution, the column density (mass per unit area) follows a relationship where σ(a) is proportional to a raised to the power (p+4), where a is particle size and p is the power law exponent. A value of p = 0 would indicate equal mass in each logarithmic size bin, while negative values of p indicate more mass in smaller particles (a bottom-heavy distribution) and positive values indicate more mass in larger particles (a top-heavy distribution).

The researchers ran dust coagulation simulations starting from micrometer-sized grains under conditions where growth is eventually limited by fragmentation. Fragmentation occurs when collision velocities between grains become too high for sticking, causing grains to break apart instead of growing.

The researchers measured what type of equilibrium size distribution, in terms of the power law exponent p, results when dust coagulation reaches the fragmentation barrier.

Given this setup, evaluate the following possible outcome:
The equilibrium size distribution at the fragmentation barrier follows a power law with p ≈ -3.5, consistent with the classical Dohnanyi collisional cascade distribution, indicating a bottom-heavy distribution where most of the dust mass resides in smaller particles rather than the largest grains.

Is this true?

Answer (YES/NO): NO